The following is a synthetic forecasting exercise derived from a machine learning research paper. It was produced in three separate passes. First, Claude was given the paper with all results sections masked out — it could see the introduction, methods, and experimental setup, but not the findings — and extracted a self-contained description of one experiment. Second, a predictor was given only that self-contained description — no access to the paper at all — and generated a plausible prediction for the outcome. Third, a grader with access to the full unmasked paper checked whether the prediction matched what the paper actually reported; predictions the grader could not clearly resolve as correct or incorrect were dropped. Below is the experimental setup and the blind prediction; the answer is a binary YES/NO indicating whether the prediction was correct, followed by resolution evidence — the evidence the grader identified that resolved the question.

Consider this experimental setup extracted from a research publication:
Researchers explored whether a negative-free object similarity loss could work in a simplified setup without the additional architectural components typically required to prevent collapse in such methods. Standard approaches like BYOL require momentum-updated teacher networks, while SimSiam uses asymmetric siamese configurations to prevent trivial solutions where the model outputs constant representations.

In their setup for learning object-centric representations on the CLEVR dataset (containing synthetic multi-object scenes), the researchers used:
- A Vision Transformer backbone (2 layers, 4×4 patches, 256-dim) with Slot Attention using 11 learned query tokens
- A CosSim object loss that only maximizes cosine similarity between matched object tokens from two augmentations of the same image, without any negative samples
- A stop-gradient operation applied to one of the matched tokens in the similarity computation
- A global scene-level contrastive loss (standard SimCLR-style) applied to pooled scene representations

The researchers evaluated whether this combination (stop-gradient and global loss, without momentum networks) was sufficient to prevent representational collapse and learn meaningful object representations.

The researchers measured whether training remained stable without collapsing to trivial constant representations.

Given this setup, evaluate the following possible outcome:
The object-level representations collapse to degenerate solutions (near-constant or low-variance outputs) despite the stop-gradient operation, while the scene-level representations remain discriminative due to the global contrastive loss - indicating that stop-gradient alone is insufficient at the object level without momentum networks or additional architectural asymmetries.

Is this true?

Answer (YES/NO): NO